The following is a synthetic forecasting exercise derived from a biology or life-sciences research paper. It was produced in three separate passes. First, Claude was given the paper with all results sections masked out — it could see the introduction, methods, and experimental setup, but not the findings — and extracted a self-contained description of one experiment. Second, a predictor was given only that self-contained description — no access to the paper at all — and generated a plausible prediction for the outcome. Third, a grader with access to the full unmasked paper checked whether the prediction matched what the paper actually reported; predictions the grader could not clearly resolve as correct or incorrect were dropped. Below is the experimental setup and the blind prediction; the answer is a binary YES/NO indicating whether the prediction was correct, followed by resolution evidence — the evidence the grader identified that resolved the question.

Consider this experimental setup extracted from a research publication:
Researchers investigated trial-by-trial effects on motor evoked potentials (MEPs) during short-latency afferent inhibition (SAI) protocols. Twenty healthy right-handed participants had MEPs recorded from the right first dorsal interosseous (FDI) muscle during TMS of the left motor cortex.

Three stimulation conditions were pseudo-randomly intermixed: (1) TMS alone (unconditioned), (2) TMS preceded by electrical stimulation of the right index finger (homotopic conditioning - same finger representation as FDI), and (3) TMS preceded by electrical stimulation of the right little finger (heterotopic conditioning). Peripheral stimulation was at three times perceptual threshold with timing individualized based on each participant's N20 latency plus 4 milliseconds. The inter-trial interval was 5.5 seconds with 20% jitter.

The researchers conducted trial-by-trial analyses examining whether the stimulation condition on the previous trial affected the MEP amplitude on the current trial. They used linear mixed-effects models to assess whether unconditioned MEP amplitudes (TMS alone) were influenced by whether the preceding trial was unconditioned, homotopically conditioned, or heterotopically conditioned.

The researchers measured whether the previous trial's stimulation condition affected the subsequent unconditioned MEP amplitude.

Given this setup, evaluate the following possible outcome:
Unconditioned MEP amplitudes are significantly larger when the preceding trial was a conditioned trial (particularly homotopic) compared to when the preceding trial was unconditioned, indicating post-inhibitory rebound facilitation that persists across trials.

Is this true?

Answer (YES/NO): NO